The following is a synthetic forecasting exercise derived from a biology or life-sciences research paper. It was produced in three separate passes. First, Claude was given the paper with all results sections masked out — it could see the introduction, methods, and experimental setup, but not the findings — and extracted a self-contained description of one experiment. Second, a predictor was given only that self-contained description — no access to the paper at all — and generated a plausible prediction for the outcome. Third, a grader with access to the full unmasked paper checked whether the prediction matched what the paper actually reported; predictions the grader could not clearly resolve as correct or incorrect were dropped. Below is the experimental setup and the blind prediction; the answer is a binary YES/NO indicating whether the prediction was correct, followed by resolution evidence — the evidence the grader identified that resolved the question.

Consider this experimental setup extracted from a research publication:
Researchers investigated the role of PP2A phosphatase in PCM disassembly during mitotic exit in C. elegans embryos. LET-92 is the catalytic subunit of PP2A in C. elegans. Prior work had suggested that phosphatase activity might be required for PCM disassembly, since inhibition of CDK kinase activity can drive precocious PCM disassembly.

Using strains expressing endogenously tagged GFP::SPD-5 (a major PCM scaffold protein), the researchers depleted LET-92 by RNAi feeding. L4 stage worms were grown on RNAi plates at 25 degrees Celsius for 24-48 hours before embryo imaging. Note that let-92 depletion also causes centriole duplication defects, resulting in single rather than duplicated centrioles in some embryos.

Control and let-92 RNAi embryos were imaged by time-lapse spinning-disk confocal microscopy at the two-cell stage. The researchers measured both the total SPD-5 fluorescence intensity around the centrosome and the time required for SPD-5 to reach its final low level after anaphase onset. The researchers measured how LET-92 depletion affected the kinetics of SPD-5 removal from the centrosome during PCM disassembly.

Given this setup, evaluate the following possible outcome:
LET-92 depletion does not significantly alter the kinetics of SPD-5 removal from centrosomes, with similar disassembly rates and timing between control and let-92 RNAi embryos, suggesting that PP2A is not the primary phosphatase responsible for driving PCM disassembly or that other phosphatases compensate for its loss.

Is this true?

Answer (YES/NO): NO